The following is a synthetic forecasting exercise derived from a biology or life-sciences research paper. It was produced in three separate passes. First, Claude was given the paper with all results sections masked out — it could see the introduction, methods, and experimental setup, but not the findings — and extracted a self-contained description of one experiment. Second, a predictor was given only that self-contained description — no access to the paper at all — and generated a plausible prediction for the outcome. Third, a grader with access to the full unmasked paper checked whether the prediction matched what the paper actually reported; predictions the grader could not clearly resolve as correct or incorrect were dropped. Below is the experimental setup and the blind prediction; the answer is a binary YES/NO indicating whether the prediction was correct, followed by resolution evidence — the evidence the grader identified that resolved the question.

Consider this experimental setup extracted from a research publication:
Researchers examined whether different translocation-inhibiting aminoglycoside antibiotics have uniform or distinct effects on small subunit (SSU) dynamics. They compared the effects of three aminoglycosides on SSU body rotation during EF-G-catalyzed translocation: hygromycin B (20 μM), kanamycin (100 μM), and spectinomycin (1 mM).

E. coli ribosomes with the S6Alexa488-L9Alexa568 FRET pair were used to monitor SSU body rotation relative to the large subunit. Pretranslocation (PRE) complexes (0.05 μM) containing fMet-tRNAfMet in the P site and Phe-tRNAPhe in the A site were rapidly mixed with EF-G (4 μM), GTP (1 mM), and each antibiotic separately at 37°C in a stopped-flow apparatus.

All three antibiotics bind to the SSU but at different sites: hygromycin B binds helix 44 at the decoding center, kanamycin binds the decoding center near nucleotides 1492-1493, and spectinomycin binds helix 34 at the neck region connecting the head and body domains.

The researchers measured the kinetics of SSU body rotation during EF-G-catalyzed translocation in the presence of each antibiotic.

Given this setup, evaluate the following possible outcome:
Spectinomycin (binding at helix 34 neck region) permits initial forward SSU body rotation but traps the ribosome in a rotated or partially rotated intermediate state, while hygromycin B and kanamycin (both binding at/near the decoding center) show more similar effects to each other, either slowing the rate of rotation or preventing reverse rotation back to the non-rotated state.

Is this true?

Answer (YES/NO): YES